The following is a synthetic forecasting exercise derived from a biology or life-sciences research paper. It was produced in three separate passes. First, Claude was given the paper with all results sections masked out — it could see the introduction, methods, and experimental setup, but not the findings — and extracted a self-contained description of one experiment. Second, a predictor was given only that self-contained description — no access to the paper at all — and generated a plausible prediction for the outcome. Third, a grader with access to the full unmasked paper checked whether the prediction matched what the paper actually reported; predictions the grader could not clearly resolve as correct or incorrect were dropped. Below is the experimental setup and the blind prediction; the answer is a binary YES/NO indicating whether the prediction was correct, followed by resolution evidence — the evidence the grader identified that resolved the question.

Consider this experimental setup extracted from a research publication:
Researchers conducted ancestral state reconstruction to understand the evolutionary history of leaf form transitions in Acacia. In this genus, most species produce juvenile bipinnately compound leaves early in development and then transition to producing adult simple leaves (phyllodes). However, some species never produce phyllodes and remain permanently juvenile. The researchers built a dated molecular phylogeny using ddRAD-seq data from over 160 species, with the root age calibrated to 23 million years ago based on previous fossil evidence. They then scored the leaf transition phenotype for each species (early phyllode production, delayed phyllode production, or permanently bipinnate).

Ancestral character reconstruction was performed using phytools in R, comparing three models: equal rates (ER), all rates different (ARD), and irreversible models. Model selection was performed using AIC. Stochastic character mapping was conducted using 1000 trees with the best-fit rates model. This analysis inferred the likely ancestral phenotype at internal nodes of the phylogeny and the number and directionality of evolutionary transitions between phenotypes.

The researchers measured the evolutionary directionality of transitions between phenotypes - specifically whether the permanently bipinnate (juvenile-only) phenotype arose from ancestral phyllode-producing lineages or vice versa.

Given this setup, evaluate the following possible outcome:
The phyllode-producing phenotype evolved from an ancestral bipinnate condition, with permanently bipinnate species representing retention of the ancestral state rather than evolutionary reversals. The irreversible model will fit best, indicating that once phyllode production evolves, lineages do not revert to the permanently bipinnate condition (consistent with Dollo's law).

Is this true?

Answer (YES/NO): NO